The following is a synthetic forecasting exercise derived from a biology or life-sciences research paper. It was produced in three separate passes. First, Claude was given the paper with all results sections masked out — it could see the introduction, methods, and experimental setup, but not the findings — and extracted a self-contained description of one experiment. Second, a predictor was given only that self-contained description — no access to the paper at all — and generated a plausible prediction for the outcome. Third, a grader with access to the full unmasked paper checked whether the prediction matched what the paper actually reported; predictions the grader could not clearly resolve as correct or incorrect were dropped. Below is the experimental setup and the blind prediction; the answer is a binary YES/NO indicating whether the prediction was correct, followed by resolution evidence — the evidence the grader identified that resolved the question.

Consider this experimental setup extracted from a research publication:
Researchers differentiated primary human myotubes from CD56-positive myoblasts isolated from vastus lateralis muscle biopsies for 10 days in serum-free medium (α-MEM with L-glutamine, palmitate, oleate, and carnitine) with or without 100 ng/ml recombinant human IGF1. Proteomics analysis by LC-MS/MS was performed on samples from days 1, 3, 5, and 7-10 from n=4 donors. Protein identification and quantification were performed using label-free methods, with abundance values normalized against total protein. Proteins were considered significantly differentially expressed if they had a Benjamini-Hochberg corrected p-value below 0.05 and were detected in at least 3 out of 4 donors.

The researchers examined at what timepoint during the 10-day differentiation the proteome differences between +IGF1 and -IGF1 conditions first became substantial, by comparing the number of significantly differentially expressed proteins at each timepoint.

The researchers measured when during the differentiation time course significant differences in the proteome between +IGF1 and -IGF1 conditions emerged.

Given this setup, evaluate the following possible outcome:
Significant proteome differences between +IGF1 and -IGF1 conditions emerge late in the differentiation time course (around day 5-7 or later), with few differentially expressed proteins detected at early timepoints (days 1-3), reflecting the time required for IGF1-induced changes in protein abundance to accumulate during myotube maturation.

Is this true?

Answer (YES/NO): NO